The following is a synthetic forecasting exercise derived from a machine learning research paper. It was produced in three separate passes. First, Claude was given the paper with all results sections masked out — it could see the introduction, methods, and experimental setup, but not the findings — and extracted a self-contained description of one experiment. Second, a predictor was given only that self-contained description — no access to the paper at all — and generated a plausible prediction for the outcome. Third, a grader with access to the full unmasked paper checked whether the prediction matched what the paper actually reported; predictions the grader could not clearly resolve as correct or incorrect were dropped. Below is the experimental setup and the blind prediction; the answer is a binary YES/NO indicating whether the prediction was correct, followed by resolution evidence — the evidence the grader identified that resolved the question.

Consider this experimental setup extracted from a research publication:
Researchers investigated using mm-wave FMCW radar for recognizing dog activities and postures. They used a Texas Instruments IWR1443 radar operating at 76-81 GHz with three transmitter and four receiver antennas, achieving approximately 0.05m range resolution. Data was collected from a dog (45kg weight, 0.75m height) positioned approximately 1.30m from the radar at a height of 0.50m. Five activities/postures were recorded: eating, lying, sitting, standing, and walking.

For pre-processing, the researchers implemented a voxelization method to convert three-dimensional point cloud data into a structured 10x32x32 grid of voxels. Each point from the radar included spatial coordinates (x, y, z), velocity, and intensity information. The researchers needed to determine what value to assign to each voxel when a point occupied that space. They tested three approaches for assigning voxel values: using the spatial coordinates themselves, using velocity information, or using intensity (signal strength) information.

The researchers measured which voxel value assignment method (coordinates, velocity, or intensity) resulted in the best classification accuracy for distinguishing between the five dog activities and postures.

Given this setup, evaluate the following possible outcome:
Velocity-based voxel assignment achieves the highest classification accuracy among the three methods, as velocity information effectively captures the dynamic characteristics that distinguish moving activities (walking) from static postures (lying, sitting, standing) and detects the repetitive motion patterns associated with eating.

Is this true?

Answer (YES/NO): NO